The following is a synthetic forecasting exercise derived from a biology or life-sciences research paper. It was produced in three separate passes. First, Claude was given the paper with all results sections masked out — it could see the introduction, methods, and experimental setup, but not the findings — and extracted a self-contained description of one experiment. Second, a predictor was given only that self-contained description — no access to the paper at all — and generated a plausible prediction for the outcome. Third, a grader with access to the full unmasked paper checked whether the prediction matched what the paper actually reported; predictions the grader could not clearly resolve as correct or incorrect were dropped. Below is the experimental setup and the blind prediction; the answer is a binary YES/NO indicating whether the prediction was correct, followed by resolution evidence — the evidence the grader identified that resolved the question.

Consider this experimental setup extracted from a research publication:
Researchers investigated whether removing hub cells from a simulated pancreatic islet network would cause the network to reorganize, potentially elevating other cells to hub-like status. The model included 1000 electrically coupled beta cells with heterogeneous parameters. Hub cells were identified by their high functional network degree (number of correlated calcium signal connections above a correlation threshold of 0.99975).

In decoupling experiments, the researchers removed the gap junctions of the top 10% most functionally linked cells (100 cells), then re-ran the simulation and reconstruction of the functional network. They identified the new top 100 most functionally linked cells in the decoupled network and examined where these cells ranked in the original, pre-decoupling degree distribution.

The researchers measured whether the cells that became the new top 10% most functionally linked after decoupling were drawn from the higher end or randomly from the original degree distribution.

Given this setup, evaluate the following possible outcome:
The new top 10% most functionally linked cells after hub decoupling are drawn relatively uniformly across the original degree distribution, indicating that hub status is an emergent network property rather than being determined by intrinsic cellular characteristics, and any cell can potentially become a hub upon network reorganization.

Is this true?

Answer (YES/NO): NO